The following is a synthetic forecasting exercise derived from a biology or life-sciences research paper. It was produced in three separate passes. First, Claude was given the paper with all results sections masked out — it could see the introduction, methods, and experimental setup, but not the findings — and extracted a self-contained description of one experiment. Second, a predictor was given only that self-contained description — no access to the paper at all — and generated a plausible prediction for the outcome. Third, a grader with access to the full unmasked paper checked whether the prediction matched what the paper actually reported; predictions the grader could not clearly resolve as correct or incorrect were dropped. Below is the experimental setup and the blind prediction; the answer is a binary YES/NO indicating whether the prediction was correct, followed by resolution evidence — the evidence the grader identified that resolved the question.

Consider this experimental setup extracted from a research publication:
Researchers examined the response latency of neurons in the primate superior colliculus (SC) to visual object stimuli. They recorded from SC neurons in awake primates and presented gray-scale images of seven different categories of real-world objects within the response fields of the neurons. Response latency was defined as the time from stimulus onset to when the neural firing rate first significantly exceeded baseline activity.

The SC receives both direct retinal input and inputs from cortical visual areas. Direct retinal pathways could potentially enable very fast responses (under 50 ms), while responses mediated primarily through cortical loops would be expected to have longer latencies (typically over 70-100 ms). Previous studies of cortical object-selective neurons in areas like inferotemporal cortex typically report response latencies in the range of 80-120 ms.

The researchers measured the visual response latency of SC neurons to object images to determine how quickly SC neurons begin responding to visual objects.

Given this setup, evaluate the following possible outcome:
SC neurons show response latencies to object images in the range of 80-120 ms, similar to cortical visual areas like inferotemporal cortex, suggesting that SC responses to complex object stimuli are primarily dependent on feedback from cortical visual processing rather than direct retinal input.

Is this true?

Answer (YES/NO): NO